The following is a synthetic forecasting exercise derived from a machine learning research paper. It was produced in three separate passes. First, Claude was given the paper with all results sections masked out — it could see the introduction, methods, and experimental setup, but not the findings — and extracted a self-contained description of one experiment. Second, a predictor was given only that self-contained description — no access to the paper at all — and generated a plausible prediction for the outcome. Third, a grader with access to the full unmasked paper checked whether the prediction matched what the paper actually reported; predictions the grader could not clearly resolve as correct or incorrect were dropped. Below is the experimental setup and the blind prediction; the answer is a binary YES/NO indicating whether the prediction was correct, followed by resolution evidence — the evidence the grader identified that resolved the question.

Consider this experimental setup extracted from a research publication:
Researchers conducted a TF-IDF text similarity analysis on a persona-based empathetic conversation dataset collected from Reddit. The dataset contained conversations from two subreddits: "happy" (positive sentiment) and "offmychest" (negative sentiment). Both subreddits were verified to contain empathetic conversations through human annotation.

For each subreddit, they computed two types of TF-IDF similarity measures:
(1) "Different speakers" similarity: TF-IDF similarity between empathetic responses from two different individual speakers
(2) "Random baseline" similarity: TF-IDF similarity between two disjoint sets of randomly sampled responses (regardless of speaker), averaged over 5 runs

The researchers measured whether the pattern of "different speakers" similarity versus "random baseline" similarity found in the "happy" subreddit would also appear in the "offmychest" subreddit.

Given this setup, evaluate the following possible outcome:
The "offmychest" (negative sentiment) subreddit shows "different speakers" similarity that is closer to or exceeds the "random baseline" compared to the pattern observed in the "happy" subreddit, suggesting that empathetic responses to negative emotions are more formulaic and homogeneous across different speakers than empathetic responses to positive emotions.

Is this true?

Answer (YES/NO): NO